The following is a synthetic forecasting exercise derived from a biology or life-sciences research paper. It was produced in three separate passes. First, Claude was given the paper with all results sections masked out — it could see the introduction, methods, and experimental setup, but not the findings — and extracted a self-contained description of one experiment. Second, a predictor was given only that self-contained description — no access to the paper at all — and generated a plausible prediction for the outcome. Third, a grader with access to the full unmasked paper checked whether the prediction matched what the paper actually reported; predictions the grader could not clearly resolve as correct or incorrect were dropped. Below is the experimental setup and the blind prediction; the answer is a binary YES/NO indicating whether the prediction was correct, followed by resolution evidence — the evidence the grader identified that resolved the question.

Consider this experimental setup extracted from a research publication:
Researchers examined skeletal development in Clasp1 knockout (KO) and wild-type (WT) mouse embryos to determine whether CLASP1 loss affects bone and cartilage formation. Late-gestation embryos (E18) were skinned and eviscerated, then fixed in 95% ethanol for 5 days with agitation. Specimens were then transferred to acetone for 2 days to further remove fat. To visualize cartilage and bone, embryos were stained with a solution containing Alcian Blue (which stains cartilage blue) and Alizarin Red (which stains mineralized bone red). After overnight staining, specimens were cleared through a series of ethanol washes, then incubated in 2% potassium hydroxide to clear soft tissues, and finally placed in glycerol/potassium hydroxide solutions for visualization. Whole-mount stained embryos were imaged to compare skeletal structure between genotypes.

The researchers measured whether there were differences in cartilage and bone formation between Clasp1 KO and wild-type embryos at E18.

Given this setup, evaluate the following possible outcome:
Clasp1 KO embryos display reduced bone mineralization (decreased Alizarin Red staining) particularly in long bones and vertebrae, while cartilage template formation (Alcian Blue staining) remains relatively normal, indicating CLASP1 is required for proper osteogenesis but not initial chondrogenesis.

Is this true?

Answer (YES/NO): NO